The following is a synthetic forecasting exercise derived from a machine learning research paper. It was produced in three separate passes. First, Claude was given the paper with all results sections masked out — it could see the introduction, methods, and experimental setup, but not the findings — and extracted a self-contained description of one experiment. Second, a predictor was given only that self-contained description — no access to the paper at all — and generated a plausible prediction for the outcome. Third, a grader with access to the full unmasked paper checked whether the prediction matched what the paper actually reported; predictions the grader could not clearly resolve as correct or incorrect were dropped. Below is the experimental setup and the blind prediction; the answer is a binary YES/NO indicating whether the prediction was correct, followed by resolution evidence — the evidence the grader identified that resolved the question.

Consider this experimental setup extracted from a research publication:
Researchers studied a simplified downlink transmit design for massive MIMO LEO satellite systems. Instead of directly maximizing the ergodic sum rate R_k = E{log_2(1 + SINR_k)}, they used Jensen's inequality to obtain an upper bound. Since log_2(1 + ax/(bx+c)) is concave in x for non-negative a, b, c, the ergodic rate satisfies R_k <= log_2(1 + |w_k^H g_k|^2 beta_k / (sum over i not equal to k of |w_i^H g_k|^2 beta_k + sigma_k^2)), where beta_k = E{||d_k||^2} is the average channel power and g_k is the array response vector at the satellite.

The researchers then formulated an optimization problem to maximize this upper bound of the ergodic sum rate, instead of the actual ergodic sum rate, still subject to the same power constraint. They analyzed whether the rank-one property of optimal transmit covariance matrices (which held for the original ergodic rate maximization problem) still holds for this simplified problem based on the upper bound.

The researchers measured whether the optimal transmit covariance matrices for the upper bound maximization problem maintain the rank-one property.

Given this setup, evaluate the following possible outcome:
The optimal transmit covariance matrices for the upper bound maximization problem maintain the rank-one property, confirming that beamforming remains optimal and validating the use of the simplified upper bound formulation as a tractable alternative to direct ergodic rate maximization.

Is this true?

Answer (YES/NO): YES